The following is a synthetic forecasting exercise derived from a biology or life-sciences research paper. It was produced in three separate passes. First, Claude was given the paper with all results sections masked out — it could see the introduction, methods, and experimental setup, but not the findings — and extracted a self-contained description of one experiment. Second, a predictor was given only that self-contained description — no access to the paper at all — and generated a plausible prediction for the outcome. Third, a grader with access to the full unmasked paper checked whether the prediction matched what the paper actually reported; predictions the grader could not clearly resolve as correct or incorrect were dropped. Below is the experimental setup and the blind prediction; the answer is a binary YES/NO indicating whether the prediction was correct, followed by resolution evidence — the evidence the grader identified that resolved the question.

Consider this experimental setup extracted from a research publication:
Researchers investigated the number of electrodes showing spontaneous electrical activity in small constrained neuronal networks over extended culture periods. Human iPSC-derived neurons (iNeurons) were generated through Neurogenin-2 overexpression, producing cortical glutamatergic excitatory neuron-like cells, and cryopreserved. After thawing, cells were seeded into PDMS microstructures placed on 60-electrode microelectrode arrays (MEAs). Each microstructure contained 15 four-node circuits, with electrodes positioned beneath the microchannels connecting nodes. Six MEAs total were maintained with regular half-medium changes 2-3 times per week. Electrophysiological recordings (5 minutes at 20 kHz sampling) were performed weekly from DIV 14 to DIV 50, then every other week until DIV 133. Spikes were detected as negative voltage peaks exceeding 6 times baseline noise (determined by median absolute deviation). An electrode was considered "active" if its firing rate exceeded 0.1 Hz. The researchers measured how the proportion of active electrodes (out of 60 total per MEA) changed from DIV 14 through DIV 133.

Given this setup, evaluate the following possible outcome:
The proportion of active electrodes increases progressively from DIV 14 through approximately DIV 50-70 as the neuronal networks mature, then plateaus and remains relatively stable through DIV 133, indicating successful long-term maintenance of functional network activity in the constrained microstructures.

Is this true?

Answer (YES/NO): NO